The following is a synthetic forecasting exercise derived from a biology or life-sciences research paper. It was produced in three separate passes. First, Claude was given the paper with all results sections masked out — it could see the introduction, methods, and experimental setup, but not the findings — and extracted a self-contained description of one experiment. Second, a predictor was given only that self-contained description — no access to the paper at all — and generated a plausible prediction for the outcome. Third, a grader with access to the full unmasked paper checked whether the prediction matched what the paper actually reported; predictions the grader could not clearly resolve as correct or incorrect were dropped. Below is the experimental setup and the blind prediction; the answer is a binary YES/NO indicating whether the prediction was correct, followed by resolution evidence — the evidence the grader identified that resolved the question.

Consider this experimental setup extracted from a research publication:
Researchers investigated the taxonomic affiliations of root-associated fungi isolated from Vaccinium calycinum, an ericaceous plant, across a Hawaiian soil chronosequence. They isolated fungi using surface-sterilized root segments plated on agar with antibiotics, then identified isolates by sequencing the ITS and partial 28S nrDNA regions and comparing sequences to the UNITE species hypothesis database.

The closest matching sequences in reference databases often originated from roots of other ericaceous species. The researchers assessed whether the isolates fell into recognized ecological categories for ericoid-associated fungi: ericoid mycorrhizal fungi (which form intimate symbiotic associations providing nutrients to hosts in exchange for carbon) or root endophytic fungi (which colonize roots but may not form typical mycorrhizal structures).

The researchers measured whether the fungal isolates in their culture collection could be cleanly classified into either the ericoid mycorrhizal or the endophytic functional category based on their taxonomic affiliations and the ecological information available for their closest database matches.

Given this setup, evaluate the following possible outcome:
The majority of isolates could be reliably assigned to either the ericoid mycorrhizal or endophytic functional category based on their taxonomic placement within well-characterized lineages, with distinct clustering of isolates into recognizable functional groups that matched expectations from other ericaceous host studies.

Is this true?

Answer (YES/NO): NO